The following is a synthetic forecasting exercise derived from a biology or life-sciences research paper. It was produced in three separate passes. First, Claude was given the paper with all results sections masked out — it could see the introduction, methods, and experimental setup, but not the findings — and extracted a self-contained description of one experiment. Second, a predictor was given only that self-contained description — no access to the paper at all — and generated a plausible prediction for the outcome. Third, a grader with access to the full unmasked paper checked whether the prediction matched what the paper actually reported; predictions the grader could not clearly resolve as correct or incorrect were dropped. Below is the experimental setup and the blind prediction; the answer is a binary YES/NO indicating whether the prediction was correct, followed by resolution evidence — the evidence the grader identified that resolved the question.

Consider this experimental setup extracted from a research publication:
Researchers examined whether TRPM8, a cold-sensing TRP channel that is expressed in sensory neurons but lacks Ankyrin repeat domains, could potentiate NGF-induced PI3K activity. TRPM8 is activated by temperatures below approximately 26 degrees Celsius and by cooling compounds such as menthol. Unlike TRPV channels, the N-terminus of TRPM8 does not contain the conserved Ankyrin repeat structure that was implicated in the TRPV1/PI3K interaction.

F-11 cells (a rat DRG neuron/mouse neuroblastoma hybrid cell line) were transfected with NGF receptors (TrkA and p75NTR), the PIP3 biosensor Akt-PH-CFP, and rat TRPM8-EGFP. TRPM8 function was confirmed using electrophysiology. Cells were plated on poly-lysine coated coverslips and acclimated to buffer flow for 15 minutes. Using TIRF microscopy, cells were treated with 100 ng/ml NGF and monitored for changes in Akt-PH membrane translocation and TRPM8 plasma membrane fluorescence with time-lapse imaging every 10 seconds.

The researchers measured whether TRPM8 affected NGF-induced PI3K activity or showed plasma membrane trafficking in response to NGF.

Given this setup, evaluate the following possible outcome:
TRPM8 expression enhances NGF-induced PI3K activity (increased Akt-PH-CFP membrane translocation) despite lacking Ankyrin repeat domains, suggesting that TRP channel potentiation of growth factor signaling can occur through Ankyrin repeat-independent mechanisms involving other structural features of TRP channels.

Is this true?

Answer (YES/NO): NO